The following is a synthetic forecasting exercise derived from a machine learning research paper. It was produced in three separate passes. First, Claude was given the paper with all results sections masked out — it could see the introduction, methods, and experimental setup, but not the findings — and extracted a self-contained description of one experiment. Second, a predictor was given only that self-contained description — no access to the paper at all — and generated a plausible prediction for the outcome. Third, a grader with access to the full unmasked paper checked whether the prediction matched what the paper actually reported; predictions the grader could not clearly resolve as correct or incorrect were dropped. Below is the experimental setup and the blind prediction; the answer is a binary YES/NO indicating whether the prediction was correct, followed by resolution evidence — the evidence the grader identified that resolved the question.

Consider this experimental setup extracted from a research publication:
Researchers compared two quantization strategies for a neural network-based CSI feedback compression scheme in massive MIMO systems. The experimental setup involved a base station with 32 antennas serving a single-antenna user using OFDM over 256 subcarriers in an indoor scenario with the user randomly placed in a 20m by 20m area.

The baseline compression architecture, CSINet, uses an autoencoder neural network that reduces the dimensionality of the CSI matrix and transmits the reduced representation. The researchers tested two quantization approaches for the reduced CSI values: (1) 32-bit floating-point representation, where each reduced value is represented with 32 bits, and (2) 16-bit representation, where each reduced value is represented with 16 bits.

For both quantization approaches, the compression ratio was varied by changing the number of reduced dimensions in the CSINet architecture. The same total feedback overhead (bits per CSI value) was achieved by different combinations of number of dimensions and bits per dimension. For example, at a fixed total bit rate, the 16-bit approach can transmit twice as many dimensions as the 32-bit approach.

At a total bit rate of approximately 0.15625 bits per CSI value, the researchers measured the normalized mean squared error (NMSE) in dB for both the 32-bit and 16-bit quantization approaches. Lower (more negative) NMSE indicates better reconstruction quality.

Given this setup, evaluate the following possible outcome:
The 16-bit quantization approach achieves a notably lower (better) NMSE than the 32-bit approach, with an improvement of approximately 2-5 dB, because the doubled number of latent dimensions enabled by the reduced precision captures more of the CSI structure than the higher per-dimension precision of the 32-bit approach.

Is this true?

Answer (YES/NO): NO